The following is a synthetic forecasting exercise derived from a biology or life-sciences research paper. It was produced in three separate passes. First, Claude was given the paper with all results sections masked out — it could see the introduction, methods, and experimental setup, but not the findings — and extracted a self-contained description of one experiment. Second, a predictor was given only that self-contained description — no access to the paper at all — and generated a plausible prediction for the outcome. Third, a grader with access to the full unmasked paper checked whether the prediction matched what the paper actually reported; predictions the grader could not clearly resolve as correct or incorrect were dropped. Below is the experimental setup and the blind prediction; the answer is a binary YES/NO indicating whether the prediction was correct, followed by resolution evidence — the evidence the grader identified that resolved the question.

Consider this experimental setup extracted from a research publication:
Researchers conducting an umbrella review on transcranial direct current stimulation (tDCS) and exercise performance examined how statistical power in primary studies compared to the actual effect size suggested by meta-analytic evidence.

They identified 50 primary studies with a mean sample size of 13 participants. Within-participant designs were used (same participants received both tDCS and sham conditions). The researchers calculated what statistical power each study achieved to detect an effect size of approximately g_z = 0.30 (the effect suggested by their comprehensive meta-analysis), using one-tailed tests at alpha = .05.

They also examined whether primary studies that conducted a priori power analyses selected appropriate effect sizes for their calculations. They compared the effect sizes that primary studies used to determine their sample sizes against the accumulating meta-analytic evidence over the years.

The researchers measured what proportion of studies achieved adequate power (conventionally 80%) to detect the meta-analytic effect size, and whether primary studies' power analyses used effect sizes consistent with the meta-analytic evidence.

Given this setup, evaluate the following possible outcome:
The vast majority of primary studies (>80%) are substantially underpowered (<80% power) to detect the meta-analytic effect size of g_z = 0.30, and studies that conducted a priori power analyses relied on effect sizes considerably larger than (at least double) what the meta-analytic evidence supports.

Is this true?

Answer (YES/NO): YES